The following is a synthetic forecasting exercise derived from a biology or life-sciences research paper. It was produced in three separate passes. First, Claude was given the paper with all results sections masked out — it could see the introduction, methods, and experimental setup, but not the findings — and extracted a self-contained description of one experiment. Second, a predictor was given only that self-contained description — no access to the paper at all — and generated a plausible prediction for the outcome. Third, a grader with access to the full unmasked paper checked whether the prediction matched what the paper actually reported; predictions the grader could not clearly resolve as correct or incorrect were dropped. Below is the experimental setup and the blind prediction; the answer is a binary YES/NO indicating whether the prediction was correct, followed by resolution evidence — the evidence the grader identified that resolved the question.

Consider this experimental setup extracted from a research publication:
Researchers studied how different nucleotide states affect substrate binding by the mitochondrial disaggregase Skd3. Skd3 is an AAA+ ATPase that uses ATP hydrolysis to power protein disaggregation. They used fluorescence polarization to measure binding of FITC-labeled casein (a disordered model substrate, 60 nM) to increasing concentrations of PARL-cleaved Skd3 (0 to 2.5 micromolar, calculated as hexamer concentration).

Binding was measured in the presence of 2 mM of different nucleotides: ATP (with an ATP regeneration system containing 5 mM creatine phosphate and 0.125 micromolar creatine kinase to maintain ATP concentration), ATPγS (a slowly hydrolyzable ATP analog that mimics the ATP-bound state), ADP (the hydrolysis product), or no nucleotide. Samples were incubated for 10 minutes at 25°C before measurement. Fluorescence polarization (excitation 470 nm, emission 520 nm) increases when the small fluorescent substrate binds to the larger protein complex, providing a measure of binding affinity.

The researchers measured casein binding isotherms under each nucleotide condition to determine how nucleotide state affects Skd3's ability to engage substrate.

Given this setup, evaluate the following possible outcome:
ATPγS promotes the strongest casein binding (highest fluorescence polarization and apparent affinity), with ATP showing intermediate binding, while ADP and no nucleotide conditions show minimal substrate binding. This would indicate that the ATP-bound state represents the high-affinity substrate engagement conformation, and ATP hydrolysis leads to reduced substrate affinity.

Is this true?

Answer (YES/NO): NO